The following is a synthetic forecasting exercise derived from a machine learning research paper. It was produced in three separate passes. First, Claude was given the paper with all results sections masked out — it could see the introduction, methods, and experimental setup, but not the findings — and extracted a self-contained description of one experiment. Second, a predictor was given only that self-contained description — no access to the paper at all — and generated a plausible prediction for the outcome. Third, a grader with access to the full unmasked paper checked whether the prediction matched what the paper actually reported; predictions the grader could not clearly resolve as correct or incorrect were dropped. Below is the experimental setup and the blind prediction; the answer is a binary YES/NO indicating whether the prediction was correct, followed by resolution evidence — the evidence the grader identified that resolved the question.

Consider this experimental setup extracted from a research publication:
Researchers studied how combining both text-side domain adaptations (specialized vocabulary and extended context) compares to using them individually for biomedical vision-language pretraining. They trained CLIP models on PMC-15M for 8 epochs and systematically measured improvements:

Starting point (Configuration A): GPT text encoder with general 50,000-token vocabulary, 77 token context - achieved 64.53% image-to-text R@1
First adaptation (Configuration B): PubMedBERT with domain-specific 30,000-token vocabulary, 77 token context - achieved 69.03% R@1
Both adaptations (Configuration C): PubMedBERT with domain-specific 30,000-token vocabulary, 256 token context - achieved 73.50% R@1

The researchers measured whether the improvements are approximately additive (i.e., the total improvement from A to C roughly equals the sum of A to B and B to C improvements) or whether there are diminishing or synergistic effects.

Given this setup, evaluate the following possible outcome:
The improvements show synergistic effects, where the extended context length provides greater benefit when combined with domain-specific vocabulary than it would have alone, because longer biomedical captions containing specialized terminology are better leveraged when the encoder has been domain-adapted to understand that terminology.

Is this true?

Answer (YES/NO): NO